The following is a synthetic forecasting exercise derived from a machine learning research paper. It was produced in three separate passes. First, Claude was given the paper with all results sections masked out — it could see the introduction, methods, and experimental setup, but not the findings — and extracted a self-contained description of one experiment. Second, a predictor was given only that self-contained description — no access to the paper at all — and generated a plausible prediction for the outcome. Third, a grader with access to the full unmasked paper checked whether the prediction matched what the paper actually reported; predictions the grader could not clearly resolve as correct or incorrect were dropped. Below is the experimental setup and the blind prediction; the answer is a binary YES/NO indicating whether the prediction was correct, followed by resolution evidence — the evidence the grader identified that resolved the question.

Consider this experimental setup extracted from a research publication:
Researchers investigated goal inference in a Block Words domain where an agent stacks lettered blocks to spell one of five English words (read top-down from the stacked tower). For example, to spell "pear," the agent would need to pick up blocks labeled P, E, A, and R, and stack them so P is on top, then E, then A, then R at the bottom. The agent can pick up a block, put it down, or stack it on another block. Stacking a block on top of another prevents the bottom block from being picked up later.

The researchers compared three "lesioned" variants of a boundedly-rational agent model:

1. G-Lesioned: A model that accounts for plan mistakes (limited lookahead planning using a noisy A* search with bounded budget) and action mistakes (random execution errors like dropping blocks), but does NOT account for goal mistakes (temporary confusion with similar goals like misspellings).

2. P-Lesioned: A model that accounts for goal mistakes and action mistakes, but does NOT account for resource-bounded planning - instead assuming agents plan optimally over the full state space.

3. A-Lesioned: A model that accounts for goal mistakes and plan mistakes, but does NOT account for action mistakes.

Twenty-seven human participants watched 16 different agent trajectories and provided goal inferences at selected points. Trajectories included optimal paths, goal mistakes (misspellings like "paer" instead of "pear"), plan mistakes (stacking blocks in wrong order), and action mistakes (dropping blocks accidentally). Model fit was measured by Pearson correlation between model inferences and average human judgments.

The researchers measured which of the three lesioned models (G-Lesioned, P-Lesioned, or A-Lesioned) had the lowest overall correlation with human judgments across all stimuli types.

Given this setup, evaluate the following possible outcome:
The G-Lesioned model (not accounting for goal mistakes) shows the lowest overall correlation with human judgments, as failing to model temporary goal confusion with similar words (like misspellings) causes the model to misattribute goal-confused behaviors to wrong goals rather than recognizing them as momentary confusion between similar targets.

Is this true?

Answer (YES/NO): NO